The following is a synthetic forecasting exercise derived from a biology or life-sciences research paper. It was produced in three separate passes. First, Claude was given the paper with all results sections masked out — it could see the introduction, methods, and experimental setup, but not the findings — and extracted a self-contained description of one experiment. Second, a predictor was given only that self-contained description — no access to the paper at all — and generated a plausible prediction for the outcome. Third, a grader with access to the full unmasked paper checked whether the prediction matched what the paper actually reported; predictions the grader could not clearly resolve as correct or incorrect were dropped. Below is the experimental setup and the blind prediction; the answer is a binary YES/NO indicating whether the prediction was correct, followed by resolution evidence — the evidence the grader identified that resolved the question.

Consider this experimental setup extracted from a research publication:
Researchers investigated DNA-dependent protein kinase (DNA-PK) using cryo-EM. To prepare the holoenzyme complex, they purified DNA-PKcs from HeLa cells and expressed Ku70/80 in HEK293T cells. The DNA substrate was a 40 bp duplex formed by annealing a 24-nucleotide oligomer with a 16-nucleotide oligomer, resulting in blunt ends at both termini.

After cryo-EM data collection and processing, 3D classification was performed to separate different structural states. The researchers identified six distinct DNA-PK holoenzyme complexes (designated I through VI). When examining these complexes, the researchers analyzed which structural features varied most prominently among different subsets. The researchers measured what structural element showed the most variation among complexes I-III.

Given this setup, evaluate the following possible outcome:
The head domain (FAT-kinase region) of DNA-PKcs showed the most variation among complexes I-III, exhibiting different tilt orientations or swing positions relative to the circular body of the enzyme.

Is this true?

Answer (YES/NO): NO